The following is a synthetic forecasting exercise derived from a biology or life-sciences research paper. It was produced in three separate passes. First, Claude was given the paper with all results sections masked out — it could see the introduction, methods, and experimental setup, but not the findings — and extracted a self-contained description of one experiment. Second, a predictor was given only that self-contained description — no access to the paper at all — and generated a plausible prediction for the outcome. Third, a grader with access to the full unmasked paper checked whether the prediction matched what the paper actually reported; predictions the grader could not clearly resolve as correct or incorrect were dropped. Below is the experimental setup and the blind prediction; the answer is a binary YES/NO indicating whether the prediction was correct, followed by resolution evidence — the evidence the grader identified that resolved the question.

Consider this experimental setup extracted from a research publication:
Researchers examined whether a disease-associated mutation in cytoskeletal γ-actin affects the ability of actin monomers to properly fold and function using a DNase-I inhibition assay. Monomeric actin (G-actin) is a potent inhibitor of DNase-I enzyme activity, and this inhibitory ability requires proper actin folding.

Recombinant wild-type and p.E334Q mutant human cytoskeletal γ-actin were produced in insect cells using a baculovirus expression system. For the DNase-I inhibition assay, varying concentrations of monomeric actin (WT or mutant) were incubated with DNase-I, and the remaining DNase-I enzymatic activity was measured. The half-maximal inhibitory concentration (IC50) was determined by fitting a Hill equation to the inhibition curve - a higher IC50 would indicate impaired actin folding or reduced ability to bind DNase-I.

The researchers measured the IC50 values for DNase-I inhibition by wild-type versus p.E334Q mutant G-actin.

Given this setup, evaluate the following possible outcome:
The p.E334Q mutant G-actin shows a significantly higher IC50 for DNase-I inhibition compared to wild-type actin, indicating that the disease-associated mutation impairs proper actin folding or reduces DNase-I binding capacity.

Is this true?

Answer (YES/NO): NO